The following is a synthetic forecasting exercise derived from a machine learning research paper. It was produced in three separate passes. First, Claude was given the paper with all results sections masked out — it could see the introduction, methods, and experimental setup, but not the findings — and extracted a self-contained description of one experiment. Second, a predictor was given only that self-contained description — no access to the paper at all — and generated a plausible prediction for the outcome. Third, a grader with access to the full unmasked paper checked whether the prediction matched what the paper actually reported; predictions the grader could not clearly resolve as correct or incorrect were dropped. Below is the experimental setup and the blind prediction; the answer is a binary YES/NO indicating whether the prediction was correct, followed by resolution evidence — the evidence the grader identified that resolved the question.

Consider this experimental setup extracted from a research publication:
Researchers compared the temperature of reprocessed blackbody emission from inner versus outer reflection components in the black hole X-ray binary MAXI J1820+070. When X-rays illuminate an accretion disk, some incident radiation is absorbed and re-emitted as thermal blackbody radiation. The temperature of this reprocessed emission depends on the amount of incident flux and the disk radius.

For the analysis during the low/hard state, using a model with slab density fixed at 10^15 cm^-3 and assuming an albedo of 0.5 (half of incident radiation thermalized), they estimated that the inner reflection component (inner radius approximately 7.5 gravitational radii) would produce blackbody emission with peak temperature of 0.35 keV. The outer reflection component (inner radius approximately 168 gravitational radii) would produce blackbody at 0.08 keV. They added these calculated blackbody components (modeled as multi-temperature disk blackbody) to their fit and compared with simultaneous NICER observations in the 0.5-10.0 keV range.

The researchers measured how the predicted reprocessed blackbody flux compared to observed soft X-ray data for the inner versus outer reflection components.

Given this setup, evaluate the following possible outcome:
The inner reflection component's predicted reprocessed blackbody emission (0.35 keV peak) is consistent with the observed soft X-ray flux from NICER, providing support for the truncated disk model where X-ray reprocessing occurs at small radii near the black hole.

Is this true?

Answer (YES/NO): NO